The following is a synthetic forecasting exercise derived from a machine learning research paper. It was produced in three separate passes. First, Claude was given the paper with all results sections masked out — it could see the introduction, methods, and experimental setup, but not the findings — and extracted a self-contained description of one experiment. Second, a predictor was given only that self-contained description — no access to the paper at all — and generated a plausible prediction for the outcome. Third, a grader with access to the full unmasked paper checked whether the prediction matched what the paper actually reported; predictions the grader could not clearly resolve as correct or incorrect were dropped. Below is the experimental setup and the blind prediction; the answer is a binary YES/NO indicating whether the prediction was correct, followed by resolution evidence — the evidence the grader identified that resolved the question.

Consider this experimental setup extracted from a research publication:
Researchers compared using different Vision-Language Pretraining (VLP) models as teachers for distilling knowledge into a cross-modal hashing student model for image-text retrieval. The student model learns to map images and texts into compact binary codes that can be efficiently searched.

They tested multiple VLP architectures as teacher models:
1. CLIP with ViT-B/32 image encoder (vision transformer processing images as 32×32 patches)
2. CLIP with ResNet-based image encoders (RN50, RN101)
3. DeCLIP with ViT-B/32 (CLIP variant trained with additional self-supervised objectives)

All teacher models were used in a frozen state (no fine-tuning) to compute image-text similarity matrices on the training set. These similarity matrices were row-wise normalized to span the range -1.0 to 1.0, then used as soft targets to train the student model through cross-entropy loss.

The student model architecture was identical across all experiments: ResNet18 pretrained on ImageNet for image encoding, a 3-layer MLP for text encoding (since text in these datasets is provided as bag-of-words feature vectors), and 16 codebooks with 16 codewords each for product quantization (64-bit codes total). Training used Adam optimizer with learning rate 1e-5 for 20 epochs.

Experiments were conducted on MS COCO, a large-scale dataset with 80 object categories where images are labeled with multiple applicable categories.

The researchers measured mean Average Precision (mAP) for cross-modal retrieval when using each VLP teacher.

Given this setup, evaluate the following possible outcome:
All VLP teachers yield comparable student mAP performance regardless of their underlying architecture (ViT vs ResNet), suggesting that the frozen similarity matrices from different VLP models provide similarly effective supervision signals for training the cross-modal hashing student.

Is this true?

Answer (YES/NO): YES